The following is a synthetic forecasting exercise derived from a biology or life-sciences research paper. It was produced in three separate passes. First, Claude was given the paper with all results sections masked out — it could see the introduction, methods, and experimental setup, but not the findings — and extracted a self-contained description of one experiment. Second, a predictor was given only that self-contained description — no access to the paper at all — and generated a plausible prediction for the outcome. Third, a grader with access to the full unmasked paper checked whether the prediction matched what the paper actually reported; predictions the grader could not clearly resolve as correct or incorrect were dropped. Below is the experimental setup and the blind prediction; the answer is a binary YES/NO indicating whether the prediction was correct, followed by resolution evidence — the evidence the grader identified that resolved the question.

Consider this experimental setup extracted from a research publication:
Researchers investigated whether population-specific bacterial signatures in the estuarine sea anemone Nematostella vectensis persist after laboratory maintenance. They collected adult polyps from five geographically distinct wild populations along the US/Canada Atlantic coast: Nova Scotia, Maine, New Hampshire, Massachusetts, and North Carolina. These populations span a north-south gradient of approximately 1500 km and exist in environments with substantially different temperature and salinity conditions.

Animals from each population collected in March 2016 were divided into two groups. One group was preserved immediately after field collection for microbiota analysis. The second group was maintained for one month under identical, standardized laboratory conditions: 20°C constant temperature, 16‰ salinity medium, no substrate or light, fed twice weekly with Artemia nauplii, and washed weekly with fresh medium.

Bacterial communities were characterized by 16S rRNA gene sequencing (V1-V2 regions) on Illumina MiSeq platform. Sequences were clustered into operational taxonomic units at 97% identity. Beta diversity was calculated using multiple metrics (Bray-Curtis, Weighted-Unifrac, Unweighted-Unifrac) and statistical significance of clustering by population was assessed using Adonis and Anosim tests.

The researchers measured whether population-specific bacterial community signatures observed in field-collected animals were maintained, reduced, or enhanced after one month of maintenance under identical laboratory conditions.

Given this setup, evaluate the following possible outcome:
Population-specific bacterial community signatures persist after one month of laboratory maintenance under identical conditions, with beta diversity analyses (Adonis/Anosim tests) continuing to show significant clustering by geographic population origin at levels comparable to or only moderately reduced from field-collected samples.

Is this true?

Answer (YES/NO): NO